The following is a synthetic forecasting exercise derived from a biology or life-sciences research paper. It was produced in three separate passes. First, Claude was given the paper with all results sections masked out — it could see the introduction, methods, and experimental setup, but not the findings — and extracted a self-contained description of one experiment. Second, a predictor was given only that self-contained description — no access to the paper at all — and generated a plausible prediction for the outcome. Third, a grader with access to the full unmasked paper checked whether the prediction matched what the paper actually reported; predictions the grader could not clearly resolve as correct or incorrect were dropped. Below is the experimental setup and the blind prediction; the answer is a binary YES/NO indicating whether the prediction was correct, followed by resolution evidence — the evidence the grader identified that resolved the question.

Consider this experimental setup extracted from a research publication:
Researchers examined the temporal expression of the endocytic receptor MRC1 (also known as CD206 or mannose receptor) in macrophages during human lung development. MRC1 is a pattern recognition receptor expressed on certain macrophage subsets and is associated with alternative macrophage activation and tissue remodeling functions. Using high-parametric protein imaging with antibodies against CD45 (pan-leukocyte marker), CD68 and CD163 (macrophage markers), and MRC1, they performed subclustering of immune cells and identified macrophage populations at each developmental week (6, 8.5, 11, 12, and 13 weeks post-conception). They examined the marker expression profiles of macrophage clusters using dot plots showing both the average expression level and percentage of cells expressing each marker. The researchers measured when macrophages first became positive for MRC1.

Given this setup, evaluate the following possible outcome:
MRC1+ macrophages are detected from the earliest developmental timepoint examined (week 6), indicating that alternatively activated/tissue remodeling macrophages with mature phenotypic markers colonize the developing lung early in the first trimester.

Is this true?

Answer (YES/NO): NO